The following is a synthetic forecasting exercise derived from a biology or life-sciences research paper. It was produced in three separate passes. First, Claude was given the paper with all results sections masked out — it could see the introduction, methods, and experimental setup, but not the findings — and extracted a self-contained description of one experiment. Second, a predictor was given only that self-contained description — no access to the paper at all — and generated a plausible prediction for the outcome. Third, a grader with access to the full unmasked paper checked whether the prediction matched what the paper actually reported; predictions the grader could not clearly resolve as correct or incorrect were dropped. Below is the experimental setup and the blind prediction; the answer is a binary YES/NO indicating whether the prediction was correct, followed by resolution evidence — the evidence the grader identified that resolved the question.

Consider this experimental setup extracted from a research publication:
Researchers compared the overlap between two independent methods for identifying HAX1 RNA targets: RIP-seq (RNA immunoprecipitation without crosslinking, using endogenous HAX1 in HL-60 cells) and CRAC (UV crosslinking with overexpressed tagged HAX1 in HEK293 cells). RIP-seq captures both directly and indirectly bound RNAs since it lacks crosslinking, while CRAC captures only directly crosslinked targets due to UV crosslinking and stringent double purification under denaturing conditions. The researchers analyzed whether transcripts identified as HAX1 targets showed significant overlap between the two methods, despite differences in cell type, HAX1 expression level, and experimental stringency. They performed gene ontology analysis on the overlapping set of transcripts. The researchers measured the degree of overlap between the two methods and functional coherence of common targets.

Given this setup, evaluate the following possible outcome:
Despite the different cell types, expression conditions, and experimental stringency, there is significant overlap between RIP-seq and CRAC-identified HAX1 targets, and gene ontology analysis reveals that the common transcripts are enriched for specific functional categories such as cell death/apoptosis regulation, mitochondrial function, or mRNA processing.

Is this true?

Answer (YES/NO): NO